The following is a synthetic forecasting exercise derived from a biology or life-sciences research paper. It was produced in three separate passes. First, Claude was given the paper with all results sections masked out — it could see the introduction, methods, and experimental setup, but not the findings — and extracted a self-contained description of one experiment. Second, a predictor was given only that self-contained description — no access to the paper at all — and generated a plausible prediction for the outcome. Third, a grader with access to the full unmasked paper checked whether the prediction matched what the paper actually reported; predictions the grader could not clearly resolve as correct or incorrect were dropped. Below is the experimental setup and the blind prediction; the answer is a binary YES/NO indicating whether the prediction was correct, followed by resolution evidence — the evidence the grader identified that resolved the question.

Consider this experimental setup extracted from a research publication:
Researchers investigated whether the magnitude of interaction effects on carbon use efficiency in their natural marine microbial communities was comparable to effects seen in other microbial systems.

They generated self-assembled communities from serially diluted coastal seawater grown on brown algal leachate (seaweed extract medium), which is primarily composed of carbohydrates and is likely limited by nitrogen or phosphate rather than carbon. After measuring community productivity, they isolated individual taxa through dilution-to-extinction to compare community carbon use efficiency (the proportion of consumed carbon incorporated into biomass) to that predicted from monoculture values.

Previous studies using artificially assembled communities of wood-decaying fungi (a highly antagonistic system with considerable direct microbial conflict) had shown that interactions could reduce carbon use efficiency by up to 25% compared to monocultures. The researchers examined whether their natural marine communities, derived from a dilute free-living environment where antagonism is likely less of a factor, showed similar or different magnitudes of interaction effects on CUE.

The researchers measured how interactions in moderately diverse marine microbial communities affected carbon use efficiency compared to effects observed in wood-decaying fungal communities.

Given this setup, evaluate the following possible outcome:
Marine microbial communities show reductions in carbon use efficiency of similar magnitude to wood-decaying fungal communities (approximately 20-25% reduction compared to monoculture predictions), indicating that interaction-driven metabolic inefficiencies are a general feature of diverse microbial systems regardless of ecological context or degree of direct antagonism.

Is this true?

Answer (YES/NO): NO